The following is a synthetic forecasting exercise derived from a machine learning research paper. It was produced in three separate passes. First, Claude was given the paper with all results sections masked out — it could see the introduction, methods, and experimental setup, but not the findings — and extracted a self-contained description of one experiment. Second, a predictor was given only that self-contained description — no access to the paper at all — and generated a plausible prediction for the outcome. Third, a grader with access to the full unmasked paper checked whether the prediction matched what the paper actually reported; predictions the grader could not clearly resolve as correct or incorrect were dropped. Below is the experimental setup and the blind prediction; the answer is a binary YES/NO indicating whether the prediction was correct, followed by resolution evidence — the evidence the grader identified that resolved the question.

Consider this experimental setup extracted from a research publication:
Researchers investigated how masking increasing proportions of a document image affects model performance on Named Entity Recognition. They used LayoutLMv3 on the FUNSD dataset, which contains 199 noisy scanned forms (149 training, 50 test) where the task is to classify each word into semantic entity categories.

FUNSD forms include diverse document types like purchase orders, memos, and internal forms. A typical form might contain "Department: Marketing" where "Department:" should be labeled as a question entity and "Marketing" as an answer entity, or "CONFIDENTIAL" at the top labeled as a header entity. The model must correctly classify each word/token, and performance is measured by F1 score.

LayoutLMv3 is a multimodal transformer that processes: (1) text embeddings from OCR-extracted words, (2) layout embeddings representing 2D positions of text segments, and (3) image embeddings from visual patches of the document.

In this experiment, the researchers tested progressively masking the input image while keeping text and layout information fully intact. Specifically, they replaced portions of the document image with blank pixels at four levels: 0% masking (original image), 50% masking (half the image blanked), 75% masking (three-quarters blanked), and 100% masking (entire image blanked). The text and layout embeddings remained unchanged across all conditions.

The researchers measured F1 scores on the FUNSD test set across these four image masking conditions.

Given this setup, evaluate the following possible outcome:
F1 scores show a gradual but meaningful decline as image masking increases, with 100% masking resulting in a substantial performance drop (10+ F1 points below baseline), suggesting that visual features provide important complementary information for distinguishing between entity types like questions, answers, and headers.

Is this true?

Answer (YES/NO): NO